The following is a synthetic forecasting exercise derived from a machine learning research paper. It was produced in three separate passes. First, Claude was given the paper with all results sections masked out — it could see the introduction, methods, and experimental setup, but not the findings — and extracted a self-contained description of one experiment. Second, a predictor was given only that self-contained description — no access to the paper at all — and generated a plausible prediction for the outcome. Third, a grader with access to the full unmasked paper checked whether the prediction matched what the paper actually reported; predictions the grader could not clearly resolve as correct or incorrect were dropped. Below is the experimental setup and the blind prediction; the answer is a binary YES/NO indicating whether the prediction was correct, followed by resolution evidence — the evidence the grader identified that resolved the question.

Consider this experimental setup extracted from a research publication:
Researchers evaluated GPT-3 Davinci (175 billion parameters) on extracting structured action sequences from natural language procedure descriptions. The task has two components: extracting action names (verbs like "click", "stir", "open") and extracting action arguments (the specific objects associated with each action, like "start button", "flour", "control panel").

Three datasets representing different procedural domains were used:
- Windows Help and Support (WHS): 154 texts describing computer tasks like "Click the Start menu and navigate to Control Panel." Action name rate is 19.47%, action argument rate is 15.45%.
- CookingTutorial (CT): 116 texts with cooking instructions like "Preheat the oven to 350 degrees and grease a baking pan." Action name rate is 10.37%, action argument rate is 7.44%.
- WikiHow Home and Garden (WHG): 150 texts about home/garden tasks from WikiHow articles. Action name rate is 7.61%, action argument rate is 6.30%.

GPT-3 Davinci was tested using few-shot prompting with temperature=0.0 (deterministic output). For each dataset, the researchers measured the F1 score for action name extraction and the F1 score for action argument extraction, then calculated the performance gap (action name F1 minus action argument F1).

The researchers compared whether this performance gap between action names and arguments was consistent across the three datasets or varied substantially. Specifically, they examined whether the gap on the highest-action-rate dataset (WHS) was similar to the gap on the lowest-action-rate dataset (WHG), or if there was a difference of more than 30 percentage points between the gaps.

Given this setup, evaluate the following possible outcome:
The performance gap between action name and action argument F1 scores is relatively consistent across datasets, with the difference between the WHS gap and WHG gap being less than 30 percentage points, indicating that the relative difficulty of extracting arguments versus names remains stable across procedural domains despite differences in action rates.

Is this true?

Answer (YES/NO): NO